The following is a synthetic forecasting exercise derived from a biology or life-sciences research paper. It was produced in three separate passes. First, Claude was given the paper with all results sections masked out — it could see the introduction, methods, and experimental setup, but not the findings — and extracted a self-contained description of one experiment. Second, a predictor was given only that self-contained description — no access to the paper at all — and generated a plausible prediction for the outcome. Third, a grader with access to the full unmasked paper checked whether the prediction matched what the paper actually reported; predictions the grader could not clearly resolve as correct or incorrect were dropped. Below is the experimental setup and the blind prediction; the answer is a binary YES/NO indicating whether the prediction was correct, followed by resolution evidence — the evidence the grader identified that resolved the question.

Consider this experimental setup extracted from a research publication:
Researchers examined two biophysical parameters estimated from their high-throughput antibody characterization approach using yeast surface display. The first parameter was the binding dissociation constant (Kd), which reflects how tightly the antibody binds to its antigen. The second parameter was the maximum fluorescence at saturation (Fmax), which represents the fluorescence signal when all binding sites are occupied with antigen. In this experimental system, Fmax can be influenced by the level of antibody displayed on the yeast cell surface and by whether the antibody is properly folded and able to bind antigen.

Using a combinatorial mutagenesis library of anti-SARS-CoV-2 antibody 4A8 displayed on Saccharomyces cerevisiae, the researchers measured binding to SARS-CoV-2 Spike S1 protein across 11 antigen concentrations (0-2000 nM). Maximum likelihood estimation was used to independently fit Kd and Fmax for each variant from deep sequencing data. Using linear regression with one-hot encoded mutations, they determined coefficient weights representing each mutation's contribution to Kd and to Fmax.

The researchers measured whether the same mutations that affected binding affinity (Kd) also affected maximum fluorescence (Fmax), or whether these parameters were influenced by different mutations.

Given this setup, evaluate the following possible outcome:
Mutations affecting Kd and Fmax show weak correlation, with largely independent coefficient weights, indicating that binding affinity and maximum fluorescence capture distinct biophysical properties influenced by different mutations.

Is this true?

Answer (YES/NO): YES